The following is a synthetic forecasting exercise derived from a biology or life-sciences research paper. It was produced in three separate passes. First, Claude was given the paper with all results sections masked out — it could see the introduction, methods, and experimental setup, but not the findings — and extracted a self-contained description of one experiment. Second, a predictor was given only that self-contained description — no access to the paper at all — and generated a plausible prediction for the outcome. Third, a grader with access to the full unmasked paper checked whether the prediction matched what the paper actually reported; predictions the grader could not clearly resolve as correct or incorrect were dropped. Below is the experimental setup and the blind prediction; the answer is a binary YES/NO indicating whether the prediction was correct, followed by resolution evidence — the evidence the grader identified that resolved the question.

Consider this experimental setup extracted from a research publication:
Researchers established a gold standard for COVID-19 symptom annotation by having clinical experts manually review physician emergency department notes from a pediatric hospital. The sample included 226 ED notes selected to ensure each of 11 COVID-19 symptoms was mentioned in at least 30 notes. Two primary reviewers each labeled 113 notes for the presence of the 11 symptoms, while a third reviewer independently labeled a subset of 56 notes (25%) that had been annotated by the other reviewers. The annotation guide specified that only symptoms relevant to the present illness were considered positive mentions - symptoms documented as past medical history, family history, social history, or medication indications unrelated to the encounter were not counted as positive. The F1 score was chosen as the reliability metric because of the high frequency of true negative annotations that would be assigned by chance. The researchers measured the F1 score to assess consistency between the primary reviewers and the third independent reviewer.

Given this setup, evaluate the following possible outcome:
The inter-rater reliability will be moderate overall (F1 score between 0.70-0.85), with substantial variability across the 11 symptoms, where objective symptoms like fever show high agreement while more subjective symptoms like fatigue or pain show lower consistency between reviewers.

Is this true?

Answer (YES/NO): NO